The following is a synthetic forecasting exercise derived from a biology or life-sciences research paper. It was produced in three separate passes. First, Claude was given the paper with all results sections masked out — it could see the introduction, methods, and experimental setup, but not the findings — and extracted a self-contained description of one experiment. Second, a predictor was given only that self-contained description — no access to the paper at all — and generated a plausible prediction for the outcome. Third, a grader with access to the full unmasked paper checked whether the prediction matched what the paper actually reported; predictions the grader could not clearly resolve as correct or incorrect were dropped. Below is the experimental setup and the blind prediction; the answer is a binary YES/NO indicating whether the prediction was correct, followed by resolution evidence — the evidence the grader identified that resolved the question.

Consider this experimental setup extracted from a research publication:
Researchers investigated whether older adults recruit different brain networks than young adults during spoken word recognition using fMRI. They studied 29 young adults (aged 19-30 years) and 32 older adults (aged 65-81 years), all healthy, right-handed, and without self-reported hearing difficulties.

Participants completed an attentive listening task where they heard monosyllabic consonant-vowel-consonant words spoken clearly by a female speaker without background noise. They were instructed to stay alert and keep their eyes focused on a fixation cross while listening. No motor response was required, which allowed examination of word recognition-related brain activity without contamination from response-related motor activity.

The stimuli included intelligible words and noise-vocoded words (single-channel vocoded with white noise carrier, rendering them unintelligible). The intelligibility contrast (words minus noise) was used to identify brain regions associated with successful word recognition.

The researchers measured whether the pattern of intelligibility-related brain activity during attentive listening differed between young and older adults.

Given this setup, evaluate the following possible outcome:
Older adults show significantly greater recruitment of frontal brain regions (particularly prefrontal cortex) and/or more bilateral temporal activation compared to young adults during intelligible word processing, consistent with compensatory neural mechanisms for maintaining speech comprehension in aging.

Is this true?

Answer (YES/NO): NO